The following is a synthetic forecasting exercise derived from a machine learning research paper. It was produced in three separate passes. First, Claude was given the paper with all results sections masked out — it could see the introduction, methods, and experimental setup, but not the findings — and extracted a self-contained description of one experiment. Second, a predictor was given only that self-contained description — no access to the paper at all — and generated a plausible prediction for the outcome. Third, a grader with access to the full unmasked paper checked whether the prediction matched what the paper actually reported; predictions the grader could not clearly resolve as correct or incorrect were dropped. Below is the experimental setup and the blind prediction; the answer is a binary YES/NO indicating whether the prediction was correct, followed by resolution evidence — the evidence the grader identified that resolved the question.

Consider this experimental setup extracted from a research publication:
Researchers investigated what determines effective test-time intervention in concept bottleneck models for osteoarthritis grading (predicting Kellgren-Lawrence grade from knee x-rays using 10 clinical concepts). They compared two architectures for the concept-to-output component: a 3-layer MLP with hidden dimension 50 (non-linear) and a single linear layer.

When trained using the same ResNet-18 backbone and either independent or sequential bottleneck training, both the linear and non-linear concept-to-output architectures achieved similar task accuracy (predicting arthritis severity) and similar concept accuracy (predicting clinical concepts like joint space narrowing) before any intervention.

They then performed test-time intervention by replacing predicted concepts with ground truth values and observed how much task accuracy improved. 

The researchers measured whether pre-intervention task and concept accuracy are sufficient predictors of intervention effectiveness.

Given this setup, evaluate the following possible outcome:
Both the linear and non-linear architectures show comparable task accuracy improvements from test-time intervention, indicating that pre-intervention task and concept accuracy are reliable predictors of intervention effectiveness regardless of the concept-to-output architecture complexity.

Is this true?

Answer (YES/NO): NO